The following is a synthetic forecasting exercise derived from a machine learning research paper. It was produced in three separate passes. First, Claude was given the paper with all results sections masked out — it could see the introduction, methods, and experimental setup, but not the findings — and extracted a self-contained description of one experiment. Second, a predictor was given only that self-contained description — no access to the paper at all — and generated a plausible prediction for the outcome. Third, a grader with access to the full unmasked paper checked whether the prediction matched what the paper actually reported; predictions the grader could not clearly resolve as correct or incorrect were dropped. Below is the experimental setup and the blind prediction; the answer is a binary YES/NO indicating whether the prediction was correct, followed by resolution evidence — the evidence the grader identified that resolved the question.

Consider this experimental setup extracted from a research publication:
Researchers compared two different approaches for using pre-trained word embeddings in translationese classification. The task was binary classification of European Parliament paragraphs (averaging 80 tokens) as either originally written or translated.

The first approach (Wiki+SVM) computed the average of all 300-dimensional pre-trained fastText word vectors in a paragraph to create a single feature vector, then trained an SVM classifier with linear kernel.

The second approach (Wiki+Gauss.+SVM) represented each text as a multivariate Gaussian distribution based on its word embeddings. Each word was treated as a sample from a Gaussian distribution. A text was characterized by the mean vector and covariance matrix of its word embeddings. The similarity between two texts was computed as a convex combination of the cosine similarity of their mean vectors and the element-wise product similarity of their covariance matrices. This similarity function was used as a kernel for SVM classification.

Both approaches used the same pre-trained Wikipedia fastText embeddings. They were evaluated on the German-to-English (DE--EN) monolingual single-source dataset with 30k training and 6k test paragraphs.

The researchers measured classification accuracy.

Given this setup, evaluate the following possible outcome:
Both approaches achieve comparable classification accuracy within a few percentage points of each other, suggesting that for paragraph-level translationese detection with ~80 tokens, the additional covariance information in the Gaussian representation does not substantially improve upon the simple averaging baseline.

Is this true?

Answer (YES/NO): NO